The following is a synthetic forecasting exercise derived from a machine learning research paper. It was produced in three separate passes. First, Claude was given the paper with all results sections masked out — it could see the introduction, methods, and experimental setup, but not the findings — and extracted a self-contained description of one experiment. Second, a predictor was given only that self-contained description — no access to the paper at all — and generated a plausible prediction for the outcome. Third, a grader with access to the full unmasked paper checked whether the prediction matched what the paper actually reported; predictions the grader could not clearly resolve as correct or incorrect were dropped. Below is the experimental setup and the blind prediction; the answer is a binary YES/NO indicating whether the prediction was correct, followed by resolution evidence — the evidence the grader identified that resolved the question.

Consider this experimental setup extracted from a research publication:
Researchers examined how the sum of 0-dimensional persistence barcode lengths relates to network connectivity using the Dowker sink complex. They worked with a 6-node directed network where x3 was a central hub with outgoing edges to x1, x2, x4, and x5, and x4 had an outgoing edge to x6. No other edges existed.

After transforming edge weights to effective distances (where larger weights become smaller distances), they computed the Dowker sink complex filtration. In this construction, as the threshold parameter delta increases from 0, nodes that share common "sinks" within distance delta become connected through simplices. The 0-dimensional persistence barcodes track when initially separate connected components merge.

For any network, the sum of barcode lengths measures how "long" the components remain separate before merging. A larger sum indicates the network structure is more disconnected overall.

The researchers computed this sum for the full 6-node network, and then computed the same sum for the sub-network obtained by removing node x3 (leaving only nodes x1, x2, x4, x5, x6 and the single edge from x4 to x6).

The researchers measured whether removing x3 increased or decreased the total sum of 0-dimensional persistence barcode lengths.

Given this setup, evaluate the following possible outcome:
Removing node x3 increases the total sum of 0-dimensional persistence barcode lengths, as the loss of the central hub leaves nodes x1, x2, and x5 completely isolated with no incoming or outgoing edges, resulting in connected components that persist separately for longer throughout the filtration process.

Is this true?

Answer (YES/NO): YES